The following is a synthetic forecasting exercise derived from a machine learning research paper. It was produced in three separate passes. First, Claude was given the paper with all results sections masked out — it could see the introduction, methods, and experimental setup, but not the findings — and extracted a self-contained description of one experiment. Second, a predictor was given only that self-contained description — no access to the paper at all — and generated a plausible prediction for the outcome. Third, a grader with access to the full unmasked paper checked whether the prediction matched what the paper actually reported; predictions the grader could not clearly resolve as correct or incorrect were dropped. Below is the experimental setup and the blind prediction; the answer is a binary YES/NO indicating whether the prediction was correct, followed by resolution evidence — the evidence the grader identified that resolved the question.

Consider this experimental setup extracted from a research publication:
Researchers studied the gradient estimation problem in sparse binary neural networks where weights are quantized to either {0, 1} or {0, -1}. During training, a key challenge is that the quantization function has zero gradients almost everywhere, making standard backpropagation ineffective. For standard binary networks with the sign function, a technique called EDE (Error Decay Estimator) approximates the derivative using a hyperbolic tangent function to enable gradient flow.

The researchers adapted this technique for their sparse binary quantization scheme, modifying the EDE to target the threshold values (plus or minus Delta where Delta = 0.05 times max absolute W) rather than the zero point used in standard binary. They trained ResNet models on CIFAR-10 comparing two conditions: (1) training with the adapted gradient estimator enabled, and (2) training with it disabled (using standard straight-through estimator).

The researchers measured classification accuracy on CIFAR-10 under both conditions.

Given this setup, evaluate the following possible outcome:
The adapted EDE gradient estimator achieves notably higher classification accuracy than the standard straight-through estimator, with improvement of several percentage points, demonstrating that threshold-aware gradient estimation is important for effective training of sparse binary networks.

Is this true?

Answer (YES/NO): NO